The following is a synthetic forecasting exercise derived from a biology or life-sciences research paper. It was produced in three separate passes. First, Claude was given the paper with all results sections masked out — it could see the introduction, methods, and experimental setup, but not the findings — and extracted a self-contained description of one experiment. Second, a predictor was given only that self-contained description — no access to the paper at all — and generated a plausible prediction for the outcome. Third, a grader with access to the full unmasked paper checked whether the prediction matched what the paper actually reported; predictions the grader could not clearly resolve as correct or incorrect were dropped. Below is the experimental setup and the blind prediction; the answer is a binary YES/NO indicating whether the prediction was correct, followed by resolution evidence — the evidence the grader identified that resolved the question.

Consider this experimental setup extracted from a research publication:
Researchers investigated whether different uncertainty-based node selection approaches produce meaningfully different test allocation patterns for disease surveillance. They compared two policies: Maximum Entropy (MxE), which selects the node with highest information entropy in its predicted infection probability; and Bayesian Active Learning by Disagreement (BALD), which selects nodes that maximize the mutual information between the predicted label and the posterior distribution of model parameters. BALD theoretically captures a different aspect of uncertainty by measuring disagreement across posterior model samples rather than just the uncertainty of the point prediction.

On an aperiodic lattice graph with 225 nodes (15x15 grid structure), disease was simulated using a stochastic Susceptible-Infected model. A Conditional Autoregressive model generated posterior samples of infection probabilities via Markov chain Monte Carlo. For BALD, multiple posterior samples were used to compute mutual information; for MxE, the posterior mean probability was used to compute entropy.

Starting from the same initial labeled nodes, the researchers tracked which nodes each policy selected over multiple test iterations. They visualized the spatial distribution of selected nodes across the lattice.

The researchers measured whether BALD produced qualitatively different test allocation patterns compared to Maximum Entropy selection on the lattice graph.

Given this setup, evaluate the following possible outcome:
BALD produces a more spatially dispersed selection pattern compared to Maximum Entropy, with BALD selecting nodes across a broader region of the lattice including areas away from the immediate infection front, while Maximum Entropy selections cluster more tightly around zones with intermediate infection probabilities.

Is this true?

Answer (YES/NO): NO